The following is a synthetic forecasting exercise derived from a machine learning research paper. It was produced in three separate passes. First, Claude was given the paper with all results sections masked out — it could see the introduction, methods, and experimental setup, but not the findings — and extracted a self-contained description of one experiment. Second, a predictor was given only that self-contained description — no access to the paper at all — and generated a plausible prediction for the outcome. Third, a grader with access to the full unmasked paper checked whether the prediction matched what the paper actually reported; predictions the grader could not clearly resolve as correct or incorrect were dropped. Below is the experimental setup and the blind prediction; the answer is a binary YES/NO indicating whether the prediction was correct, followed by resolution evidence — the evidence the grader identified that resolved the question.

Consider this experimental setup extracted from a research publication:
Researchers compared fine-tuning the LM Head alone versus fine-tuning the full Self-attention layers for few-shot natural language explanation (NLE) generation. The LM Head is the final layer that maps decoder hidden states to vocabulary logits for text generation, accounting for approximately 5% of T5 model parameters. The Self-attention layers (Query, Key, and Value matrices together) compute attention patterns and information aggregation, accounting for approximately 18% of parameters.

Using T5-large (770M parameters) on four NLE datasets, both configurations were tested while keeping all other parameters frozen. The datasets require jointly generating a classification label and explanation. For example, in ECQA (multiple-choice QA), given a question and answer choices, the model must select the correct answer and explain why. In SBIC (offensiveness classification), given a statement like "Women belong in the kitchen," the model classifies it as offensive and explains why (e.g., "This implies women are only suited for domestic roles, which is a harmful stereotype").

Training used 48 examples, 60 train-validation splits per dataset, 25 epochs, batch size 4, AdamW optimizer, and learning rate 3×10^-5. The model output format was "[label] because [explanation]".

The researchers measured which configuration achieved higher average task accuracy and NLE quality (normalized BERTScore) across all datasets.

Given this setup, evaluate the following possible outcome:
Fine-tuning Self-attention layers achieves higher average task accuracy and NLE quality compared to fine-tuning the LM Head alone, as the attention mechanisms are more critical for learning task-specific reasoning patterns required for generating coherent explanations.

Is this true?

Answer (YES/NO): YES